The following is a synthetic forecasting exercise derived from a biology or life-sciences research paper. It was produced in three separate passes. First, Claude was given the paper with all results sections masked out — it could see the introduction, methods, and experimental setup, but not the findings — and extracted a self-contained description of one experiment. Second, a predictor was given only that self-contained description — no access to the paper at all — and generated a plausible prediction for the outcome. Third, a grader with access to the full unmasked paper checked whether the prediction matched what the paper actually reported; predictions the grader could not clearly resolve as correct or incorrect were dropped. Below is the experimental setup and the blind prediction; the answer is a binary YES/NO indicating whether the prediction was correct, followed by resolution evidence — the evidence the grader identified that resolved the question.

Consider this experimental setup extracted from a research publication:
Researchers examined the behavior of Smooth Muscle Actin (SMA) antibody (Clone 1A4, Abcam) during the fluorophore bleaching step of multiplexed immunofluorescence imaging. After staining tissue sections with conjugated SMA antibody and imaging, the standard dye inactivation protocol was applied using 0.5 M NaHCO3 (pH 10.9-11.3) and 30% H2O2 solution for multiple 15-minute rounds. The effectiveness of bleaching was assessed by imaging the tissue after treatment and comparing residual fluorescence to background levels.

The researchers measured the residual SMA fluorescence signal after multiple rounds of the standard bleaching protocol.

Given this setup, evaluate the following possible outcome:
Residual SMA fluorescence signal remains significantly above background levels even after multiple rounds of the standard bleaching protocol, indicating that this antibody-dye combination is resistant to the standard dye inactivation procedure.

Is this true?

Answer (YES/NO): YES